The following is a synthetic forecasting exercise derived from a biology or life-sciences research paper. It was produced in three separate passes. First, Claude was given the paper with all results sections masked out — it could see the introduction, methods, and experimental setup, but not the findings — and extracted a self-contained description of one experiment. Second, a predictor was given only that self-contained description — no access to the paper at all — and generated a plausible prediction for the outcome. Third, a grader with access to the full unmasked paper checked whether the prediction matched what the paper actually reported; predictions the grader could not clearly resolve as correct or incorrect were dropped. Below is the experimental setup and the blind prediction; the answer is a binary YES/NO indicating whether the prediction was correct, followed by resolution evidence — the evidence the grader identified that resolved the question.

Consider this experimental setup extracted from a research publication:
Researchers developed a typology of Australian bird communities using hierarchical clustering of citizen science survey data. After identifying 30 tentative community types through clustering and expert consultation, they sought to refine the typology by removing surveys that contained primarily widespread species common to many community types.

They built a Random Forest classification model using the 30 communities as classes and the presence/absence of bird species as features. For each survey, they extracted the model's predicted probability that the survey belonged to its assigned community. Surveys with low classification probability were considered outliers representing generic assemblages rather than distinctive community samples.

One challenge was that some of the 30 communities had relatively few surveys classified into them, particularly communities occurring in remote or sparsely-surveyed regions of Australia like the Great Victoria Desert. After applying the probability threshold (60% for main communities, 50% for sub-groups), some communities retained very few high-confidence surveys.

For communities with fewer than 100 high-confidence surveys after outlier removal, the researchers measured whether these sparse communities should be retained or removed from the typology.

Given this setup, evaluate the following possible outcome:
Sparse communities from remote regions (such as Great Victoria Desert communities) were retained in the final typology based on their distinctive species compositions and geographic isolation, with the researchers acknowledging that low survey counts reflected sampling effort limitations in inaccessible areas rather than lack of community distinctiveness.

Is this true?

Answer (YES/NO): YES